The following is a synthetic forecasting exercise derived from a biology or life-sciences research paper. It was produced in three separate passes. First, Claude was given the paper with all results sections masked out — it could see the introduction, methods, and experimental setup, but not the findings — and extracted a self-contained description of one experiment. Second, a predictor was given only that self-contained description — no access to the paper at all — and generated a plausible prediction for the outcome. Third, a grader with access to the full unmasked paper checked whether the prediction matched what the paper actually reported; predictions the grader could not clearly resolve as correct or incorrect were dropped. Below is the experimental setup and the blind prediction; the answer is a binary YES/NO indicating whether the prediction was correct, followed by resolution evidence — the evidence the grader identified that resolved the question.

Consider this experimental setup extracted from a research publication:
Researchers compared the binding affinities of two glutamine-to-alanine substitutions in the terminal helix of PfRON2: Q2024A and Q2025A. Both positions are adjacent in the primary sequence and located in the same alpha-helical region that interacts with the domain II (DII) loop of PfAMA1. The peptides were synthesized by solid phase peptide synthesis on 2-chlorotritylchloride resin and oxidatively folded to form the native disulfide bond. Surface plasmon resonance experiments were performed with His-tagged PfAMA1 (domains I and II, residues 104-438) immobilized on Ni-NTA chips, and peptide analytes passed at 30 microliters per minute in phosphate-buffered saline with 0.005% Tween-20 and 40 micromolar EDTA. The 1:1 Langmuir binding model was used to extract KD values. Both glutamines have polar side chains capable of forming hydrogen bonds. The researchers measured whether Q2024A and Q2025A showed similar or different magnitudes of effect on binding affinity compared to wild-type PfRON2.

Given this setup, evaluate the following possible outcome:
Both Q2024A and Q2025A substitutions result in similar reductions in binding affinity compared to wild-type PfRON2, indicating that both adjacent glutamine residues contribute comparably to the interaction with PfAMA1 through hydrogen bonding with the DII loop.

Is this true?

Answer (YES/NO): NO